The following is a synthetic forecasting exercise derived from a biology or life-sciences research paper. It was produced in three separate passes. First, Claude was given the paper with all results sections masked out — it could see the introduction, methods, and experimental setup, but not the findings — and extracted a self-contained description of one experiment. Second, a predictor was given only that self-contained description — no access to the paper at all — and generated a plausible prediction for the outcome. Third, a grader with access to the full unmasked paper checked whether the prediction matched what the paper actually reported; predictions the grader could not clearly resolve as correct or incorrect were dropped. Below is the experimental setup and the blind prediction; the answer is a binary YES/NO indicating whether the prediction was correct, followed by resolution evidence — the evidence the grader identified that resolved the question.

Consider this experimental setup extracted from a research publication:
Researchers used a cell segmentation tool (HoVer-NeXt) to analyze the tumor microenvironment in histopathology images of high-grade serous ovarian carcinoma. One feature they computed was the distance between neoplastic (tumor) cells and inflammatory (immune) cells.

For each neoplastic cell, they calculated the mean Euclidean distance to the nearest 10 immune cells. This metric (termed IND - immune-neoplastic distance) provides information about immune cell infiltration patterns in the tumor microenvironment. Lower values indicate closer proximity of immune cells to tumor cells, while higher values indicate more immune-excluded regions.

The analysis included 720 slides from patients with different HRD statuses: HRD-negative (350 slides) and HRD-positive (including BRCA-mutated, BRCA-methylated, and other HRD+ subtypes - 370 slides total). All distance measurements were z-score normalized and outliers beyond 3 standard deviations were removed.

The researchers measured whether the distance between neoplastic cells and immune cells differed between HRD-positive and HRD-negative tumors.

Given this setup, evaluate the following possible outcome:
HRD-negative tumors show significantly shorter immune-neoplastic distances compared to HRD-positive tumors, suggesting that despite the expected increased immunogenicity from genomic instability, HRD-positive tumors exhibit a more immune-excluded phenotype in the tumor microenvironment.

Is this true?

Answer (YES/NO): NO